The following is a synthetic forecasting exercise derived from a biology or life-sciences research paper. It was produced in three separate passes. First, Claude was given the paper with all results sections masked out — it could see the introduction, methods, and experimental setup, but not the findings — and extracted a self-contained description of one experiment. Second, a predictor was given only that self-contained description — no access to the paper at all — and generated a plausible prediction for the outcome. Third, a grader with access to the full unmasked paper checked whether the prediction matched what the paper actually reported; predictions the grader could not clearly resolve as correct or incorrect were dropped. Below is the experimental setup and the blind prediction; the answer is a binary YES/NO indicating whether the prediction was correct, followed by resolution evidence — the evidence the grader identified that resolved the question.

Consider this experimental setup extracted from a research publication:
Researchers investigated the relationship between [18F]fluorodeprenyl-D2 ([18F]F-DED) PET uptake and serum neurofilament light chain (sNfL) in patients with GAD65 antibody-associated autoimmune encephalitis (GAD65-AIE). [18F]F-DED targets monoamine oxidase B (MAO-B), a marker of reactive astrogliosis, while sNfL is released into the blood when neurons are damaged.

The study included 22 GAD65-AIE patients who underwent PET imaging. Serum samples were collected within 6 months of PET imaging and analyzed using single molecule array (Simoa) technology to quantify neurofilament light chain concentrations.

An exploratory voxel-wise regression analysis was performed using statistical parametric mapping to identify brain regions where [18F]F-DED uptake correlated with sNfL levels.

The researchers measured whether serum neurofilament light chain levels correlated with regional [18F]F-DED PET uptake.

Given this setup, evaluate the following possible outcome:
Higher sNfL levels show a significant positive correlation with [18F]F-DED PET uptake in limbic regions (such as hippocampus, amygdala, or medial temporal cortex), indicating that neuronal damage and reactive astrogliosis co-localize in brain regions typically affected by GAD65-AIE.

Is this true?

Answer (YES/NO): NO